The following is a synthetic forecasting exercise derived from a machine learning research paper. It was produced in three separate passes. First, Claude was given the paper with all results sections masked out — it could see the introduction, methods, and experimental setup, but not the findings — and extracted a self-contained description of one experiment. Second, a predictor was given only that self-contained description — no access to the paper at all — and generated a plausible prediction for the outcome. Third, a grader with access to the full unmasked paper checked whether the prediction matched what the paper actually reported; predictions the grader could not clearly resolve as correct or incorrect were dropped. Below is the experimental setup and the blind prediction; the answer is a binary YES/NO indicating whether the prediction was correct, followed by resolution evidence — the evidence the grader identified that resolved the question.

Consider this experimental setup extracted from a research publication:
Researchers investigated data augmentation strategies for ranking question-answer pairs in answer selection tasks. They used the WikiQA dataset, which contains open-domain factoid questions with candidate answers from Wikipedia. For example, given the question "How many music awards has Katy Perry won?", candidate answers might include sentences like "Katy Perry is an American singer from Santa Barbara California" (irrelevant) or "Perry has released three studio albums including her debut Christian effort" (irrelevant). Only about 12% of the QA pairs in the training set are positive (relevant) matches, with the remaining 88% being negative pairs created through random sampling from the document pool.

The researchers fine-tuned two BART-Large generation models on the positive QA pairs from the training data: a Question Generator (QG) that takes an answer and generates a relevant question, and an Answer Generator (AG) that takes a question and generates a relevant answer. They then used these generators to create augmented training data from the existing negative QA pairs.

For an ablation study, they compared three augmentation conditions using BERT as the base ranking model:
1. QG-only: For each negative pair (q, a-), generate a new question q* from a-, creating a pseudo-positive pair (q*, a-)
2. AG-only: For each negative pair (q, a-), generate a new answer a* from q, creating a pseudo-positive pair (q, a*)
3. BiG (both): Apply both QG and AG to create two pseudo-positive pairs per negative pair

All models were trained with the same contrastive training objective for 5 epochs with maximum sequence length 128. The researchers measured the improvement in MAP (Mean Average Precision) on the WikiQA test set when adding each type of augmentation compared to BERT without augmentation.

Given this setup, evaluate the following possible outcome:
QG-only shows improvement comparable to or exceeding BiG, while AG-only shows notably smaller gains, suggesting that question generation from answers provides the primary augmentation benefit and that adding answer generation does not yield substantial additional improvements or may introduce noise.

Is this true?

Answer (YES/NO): NO